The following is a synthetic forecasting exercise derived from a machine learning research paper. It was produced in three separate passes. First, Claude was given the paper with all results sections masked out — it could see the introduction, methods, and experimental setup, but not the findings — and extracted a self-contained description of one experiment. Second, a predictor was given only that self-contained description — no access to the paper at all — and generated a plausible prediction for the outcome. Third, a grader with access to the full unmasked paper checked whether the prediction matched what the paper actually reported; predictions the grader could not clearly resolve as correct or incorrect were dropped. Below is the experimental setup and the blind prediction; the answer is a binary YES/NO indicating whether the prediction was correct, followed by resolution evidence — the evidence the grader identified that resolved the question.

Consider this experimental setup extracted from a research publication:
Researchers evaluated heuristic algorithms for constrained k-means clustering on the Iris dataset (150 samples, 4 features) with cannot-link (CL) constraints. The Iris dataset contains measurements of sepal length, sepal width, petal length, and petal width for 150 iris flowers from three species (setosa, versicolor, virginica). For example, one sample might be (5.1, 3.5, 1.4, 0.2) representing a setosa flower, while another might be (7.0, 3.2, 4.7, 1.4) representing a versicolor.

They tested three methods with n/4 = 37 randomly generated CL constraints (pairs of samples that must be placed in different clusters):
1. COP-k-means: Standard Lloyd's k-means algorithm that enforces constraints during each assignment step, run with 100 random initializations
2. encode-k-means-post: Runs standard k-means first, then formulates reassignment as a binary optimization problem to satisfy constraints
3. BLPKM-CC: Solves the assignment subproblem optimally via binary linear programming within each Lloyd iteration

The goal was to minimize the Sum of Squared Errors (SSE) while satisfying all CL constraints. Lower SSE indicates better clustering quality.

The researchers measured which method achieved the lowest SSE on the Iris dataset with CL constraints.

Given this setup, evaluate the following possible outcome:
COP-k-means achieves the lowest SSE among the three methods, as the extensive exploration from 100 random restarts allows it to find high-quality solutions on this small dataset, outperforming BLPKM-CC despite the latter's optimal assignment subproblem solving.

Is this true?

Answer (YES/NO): NO